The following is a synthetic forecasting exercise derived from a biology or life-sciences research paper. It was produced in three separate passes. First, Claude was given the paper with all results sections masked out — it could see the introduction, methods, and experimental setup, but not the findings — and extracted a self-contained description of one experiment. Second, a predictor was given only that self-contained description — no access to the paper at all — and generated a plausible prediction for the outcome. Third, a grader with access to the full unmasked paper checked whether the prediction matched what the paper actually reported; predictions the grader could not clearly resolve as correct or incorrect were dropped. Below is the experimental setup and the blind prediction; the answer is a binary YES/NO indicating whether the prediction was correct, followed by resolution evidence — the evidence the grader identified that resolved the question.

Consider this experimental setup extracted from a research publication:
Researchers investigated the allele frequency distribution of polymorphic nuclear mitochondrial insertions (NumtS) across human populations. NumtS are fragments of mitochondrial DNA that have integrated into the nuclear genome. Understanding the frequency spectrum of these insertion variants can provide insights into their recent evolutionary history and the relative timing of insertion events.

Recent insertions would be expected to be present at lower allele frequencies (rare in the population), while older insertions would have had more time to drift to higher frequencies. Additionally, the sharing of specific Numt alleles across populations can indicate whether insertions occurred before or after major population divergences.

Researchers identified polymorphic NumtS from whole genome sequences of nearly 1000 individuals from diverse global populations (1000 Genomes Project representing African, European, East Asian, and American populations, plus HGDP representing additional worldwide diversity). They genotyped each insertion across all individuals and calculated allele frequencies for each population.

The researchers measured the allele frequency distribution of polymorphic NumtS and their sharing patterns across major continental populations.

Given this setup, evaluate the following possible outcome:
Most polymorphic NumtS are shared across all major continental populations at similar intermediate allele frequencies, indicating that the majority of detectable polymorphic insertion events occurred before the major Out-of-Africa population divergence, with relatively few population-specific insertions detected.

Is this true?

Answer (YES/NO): NO